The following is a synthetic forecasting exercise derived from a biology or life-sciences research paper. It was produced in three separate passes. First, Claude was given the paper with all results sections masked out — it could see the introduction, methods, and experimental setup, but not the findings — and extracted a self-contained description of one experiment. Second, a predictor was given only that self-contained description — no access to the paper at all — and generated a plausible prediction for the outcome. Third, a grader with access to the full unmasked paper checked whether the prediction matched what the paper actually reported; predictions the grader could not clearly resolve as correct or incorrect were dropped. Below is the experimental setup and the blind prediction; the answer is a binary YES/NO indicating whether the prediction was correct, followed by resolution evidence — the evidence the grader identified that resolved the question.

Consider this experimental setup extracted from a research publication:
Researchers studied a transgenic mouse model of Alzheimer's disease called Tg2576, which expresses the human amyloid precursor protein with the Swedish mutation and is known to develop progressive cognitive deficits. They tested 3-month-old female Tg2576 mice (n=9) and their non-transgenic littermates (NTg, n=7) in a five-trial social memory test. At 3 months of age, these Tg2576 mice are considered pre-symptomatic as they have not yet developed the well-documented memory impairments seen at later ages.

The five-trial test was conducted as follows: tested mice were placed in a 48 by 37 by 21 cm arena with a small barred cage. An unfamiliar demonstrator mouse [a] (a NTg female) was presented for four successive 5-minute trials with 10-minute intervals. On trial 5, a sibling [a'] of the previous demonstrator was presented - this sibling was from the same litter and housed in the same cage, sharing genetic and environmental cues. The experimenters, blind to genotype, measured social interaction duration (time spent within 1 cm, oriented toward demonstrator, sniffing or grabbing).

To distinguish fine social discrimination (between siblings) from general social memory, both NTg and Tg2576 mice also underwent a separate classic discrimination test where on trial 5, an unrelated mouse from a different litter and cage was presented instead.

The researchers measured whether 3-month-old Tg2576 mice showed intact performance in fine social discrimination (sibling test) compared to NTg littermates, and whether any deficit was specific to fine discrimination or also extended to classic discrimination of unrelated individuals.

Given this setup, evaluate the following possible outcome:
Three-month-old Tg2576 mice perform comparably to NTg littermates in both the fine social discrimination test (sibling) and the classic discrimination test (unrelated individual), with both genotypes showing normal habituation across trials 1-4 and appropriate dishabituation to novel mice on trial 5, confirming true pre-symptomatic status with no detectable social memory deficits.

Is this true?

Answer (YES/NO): NO